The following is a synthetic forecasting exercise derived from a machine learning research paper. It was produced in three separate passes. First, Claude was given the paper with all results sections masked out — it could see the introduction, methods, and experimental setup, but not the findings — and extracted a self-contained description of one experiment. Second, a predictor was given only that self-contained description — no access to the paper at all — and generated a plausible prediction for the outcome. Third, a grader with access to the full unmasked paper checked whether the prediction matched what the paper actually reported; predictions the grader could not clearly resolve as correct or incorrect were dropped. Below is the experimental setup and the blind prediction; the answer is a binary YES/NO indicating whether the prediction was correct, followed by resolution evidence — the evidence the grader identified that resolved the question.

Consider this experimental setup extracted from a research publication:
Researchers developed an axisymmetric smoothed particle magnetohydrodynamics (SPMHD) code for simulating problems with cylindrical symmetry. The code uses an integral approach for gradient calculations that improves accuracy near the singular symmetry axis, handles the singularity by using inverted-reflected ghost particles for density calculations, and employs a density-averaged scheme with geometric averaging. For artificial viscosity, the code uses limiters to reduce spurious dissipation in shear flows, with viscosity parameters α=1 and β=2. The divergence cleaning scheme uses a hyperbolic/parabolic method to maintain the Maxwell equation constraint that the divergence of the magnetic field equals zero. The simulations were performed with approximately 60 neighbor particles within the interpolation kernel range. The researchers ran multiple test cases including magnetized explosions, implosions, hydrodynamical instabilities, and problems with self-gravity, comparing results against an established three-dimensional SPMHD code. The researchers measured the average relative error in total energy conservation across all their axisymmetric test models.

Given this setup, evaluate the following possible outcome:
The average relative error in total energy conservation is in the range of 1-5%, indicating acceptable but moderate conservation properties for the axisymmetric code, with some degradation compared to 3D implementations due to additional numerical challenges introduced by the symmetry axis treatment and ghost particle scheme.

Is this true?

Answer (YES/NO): NO